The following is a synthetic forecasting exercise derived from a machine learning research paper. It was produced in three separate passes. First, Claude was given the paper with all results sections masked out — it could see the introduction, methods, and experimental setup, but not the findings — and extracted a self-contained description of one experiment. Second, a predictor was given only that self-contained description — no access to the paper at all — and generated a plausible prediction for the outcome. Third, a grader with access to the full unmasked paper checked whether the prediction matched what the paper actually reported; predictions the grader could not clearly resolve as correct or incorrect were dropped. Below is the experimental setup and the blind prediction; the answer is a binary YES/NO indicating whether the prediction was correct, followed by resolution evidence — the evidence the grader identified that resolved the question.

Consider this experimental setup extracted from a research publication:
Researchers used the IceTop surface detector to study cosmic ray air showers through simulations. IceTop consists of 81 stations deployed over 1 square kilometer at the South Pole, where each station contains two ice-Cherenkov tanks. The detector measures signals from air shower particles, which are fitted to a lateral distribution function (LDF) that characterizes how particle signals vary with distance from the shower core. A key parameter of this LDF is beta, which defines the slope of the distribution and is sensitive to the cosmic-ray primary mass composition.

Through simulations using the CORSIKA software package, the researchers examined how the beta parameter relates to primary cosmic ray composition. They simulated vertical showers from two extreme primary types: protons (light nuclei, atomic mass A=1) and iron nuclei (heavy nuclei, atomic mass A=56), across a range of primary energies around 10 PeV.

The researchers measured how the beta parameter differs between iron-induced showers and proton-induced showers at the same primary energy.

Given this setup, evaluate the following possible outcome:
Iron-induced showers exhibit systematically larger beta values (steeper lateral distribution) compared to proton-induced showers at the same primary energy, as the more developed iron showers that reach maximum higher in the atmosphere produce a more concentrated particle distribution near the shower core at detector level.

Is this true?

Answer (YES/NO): NO